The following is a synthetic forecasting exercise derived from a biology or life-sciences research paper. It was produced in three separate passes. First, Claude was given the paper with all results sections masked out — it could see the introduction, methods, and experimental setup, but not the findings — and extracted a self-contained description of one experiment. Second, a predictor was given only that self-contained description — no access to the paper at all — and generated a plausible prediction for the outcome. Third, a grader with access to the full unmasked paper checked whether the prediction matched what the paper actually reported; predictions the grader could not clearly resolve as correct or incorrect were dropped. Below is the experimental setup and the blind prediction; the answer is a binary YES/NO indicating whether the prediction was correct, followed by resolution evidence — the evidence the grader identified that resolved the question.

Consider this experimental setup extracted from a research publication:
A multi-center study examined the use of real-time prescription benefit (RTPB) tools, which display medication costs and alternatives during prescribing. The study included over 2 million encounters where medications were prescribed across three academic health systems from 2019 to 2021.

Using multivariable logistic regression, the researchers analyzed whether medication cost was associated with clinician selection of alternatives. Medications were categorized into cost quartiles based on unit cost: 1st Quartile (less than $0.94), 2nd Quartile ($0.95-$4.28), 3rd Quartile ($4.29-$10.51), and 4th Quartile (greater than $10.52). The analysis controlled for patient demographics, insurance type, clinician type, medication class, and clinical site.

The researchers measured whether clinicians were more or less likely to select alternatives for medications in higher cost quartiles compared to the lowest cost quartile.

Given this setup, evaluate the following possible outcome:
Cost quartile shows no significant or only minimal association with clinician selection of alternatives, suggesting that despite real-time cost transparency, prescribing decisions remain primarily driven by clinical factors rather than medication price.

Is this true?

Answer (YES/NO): NO